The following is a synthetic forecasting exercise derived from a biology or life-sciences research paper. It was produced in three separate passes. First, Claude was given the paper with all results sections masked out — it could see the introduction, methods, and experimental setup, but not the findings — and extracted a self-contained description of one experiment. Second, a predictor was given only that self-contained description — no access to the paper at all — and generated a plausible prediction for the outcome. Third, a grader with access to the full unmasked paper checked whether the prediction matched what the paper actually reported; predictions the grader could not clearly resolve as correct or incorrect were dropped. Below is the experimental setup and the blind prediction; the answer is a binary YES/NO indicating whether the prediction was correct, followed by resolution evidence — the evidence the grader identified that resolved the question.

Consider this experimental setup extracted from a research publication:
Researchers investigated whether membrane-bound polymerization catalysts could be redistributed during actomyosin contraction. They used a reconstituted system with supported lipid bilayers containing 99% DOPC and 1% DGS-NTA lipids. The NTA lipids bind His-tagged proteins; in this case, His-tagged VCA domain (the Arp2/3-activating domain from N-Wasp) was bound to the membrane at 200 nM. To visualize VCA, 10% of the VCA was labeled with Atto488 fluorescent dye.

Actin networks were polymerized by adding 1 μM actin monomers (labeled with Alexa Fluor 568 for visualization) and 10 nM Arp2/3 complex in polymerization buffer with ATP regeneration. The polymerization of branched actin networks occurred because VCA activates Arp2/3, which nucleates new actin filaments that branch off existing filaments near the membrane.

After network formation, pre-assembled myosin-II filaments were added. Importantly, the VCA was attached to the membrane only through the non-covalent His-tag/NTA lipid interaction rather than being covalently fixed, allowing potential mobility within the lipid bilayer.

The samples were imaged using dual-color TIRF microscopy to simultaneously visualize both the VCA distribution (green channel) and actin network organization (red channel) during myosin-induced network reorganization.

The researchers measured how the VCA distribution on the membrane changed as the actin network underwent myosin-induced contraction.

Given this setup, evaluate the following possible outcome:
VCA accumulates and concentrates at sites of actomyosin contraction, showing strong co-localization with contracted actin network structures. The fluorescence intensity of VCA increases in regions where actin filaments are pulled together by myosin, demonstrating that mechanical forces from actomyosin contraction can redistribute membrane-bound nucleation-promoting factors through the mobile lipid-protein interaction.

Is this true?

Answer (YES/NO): NO